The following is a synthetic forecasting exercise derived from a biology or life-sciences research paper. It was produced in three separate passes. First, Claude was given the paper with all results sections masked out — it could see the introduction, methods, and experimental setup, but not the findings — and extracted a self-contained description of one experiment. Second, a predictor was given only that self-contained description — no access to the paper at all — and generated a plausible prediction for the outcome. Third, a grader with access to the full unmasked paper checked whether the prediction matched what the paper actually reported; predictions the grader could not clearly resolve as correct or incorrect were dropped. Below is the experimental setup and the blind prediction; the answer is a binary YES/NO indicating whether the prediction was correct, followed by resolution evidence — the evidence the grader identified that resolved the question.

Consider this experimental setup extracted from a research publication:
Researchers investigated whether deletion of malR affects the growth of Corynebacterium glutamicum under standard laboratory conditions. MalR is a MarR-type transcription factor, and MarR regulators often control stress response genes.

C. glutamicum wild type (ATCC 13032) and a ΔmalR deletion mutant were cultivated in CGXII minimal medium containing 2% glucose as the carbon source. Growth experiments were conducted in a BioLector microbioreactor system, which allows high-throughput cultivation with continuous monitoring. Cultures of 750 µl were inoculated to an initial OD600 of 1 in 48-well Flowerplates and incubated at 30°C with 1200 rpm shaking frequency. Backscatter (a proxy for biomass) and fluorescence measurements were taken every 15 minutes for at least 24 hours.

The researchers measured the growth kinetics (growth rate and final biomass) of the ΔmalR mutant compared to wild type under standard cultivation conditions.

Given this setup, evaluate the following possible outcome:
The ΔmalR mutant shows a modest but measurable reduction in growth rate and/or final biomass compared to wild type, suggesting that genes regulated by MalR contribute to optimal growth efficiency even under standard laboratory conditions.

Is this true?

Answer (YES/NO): YES